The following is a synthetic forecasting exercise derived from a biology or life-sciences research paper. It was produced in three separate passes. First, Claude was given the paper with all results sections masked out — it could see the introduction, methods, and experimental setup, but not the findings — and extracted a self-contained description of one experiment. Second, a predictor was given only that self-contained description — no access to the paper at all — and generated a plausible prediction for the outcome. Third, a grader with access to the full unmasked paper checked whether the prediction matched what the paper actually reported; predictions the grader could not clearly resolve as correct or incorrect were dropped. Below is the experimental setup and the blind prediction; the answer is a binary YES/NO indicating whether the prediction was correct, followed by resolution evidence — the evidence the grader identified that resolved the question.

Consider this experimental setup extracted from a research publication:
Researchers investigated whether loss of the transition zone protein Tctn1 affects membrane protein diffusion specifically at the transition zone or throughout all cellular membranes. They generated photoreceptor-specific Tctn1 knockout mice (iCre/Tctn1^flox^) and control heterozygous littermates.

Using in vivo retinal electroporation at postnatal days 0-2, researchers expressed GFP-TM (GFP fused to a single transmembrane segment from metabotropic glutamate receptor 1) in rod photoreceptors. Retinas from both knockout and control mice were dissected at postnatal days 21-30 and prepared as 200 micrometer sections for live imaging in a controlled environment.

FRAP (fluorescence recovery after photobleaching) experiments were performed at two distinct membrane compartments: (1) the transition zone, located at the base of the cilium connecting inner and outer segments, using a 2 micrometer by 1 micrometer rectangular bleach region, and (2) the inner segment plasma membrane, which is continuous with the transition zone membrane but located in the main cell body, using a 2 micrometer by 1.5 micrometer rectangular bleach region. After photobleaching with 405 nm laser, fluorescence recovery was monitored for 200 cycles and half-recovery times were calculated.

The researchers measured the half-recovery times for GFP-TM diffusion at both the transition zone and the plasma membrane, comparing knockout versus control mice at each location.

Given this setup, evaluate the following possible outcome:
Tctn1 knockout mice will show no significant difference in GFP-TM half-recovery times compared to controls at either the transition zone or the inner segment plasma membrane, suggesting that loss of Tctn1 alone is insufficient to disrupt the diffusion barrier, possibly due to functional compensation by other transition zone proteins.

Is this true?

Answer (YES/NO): NO